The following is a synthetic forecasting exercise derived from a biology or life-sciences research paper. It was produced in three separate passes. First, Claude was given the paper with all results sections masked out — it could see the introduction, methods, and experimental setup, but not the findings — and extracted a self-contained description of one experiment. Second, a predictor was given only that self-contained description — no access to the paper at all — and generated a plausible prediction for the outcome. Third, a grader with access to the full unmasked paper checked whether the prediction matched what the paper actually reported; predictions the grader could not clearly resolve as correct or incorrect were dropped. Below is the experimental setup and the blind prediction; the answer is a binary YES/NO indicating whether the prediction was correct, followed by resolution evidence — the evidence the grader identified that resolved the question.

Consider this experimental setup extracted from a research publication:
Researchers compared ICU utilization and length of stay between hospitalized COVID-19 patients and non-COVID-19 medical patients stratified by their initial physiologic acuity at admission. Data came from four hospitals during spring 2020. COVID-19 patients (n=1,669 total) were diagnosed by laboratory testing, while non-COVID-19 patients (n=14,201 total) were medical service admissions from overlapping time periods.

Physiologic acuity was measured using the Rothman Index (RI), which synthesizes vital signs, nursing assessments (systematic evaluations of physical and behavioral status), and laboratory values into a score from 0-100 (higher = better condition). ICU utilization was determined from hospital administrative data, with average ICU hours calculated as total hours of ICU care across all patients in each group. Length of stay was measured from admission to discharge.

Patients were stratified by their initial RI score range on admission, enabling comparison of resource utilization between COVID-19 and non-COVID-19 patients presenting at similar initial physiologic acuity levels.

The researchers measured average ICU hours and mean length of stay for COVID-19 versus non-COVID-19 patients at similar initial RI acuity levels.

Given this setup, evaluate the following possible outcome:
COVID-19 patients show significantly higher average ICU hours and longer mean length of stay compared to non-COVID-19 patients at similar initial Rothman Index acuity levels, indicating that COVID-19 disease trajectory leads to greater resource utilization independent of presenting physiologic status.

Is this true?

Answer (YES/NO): NO